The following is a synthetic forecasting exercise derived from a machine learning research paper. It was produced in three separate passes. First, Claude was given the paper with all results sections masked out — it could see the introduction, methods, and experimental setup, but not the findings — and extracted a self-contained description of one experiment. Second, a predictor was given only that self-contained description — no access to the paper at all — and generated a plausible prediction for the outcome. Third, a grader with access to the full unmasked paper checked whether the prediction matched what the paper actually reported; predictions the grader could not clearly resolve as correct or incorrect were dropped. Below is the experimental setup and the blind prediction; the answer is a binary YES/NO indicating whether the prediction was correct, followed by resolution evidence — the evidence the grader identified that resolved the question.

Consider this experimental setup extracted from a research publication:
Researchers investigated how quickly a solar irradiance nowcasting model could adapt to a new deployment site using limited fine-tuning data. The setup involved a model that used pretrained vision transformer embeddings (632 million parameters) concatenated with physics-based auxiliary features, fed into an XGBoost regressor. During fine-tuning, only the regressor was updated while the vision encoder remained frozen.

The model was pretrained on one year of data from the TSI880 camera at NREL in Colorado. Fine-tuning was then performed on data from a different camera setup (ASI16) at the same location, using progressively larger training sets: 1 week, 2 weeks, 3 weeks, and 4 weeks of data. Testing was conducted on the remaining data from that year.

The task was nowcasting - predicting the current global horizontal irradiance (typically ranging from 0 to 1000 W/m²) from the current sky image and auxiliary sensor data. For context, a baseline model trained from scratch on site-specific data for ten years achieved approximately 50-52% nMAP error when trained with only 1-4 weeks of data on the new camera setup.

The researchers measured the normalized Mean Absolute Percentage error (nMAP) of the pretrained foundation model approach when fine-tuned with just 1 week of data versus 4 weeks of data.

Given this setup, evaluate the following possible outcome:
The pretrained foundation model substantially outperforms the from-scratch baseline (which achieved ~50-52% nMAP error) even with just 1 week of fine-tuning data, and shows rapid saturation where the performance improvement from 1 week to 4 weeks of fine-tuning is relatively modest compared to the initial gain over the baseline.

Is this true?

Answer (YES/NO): YES